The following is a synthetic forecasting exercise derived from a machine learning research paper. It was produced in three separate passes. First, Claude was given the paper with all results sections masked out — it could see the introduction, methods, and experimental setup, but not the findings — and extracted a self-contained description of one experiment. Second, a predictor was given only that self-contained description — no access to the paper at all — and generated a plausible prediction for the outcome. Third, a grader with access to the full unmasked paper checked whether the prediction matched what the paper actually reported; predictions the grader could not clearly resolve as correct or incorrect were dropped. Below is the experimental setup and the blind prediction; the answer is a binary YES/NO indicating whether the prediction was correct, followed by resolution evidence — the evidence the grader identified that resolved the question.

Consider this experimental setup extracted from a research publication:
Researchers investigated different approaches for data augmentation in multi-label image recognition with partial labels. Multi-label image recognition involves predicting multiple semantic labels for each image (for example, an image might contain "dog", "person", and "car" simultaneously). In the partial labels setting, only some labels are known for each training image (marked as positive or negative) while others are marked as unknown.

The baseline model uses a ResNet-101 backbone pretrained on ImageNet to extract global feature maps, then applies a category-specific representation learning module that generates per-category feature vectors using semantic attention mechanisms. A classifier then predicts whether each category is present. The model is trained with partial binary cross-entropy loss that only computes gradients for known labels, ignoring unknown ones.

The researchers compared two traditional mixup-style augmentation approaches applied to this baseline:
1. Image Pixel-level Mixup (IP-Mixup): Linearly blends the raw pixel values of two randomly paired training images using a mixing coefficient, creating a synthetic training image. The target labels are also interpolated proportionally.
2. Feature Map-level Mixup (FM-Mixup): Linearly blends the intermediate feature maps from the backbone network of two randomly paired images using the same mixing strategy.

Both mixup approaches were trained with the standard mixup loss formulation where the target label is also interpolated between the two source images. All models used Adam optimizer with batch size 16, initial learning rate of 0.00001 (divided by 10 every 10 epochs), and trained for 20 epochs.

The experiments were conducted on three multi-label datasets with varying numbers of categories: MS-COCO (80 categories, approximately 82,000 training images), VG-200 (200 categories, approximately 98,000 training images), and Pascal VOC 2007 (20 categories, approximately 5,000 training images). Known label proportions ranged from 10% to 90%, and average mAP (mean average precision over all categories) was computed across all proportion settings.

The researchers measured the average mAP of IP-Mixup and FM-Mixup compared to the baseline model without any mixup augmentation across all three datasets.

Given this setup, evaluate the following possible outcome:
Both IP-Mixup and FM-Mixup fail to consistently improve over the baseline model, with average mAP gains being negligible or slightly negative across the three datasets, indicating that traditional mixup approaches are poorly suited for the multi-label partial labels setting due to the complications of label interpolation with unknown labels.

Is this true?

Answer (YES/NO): YES